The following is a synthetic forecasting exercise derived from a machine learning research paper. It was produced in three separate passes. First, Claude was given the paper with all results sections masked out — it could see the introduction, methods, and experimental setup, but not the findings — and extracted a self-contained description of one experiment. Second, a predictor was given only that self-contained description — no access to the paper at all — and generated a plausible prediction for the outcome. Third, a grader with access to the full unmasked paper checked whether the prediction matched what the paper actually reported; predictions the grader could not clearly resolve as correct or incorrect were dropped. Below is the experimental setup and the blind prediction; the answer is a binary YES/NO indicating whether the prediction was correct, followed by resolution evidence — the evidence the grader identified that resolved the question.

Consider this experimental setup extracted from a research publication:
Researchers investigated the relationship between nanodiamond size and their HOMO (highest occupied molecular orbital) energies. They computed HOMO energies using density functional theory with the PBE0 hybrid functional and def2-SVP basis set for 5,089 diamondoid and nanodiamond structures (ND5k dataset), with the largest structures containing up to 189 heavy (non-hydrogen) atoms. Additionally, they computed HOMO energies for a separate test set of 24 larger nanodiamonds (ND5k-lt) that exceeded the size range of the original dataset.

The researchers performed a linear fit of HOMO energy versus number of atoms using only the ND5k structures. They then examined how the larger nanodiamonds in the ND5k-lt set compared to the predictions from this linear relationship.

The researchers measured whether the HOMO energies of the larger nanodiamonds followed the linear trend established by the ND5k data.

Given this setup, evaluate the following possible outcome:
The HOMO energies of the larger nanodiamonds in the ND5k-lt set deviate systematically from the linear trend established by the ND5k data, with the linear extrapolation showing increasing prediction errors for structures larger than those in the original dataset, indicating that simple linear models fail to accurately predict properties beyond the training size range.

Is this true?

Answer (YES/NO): YES